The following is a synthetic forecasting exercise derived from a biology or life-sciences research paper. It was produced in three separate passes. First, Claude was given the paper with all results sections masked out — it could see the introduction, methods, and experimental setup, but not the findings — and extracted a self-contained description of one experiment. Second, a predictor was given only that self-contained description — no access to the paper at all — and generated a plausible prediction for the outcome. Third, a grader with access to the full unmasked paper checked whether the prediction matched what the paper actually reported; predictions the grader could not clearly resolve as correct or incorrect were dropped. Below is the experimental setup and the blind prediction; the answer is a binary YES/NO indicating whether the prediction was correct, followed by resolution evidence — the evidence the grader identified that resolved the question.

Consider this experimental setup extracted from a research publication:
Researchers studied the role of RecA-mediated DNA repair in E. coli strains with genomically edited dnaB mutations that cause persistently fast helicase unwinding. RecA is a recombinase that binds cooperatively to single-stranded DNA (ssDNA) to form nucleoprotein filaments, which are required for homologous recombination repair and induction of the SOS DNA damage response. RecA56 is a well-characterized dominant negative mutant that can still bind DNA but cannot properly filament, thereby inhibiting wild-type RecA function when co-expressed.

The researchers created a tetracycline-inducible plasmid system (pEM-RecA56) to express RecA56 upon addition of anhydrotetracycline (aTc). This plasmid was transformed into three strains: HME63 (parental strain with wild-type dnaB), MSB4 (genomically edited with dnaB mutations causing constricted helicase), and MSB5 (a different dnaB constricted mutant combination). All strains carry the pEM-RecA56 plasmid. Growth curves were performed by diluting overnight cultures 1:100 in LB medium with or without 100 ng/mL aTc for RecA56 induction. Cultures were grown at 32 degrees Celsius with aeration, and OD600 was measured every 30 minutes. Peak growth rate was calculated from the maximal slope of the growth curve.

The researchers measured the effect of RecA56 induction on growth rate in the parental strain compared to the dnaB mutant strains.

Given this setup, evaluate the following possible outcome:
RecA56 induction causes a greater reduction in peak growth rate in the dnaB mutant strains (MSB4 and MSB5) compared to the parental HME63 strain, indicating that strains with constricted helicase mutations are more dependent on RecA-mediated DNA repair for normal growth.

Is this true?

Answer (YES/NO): YES